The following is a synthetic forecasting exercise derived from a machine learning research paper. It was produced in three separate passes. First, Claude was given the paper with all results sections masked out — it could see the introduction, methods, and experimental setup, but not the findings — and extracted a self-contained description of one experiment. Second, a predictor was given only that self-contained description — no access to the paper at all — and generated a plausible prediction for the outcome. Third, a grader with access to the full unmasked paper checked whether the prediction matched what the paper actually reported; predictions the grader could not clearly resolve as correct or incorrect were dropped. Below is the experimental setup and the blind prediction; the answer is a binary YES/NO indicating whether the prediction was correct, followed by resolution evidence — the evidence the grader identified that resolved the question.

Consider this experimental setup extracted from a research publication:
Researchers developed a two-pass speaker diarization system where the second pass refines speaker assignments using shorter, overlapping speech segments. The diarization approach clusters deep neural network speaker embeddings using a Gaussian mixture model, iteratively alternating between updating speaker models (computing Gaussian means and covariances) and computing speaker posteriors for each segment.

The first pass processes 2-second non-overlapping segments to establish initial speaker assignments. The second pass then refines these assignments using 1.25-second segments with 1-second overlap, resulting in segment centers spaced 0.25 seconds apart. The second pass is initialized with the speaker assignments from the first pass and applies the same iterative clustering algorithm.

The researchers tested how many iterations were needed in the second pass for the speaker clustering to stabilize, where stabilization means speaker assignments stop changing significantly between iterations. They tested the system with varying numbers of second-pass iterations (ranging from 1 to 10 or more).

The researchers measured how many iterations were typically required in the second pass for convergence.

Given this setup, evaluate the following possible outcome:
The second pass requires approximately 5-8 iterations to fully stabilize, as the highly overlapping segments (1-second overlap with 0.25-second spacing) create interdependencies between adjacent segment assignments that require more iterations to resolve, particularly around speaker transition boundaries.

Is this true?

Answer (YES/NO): NO